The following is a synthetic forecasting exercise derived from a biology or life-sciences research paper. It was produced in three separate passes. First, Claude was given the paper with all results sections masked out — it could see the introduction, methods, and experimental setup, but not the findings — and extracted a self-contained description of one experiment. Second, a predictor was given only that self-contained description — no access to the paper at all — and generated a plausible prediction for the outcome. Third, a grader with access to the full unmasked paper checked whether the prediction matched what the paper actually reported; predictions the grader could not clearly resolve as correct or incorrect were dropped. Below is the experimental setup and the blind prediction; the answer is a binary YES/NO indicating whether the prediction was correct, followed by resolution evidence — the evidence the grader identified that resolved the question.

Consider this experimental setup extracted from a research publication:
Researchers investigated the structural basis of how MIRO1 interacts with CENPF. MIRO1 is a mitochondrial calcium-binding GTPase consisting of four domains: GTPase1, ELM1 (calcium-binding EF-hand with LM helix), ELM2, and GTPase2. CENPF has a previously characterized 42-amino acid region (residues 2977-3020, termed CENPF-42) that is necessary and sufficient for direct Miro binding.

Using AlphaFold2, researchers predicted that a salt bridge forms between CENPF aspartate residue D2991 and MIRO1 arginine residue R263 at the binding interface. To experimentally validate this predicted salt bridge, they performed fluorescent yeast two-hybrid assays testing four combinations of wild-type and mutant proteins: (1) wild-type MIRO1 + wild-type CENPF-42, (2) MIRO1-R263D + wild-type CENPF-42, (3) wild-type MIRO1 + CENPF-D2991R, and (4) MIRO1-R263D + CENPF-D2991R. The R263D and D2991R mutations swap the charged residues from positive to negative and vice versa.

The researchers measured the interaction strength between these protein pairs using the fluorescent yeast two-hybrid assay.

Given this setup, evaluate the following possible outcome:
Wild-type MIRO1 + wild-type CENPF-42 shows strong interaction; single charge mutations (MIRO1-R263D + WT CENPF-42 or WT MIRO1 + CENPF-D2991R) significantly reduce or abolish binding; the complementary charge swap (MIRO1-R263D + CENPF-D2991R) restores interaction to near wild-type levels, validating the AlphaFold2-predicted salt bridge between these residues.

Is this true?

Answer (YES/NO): NO